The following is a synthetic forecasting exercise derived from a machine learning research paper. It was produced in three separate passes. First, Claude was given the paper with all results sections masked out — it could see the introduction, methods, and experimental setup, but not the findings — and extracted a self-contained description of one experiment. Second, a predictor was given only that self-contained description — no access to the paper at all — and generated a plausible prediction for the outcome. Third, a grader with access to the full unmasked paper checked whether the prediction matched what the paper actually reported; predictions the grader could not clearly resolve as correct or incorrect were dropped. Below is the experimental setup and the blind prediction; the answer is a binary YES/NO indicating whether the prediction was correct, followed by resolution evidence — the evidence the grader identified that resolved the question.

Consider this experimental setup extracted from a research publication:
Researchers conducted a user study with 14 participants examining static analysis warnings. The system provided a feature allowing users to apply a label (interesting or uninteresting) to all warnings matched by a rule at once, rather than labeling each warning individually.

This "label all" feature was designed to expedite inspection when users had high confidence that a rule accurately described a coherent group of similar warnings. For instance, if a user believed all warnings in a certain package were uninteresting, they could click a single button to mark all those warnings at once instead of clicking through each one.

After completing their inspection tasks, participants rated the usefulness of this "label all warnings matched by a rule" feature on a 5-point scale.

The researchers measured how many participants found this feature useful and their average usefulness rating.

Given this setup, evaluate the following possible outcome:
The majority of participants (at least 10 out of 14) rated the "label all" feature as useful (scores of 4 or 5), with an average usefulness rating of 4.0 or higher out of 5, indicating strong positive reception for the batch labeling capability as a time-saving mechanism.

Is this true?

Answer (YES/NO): NO